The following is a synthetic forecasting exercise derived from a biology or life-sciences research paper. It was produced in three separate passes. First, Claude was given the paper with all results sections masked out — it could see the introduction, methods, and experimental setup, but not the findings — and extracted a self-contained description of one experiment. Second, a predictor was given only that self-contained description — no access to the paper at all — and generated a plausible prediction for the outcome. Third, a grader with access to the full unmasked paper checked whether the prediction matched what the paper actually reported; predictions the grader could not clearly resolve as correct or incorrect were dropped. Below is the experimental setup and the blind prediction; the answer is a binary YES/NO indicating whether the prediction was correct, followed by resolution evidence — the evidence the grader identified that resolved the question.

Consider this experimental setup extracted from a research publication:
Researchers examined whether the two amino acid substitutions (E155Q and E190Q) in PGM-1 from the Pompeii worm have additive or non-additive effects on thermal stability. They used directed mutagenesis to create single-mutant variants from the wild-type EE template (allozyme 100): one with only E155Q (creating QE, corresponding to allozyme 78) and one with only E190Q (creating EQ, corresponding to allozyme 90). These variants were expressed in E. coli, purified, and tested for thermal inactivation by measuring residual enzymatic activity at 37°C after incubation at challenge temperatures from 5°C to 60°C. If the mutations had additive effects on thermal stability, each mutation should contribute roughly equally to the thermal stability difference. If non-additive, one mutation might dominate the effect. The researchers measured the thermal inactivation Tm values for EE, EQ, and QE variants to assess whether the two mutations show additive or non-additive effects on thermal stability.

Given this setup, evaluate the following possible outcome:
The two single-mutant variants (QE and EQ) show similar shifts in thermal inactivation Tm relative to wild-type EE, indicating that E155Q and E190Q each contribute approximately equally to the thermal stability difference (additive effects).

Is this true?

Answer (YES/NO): NO